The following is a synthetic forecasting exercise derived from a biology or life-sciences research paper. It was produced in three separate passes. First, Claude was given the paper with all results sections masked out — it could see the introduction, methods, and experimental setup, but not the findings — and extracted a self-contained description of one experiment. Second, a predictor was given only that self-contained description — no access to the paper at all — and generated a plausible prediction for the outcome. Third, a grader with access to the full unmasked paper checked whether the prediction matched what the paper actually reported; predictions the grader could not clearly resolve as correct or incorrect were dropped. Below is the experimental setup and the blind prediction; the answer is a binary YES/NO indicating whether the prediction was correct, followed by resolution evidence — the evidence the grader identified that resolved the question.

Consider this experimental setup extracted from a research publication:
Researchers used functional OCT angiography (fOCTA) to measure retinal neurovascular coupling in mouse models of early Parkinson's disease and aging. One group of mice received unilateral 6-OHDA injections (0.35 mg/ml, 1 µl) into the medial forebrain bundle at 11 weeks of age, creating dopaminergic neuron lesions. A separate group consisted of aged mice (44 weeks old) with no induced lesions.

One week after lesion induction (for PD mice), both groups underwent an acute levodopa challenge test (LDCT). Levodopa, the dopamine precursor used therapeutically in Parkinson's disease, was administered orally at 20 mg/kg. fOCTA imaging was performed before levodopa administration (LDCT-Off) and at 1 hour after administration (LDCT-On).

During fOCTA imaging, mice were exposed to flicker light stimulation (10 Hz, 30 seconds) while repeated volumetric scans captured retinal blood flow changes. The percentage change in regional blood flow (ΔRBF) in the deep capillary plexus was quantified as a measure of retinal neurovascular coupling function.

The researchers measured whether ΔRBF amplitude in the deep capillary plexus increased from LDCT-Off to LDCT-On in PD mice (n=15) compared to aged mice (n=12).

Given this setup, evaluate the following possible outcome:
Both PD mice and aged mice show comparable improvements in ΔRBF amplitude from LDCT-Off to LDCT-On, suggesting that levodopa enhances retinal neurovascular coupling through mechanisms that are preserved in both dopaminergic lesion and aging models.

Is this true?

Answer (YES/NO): NO